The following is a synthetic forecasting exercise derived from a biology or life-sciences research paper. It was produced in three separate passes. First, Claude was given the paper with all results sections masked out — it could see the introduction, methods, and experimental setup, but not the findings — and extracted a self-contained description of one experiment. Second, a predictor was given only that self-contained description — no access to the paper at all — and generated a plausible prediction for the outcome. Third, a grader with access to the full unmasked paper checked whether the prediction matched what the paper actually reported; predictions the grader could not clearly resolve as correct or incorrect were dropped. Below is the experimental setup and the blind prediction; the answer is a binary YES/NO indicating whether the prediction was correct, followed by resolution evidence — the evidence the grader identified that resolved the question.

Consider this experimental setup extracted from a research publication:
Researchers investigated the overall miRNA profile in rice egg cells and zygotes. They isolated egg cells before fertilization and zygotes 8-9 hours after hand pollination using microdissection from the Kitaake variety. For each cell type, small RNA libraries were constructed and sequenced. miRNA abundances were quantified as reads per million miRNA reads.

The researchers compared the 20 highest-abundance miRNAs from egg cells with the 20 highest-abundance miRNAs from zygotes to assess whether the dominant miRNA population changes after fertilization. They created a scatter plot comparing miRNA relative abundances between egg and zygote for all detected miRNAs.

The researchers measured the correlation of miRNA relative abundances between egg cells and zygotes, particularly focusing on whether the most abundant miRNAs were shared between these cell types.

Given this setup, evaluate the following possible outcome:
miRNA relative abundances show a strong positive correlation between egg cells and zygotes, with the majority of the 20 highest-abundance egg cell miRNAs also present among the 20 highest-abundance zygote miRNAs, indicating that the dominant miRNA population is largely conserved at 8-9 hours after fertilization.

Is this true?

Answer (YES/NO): YES